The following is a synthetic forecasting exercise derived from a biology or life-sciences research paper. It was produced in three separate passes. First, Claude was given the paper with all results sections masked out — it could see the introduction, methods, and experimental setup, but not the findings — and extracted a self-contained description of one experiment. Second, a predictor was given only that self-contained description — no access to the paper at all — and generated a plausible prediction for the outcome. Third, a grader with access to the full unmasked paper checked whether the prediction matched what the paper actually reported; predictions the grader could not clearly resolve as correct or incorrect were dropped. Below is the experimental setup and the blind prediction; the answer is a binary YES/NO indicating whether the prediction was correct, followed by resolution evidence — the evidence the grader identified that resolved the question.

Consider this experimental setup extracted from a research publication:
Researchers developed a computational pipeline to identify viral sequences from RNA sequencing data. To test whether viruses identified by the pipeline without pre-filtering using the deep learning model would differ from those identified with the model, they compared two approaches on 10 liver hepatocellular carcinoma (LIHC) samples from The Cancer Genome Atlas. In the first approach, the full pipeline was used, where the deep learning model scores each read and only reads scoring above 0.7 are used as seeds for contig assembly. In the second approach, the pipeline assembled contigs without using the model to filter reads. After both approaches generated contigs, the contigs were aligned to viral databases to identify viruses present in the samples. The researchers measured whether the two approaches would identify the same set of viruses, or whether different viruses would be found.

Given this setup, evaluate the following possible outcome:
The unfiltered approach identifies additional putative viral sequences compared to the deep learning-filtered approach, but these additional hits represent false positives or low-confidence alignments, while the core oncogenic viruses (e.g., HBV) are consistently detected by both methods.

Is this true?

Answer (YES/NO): NO